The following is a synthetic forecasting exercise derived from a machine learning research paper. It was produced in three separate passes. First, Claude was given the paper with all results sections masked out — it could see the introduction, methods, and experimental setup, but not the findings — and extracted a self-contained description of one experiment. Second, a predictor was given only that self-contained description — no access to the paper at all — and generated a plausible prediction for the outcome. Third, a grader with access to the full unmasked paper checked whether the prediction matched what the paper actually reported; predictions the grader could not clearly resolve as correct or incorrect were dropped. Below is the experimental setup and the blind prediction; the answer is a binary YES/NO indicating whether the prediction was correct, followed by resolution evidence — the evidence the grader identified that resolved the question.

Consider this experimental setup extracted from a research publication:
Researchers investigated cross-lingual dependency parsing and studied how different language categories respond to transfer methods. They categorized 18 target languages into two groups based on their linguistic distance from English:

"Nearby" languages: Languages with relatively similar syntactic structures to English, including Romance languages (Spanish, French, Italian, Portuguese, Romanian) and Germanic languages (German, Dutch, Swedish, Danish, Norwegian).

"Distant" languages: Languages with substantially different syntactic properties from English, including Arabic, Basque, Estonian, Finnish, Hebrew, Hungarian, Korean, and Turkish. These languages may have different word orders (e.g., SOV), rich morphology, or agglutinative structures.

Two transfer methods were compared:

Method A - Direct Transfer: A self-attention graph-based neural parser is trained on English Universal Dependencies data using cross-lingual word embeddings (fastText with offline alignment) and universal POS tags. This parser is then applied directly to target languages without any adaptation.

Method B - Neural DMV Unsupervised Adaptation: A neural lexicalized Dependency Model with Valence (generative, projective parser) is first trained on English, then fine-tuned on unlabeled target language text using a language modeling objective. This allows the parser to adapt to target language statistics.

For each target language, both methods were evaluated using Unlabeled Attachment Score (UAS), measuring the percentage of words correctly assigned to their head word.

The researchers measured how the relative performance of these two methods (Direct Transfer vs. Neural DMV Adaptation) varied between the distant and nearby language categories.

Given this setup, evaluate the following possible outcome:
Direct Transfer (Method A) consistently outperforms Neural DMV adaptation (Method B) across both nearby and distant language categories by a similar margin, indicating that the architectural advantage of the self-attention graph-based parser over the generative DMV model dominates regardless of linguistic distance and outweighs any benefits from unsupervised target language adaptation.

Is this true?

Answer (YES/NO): NO